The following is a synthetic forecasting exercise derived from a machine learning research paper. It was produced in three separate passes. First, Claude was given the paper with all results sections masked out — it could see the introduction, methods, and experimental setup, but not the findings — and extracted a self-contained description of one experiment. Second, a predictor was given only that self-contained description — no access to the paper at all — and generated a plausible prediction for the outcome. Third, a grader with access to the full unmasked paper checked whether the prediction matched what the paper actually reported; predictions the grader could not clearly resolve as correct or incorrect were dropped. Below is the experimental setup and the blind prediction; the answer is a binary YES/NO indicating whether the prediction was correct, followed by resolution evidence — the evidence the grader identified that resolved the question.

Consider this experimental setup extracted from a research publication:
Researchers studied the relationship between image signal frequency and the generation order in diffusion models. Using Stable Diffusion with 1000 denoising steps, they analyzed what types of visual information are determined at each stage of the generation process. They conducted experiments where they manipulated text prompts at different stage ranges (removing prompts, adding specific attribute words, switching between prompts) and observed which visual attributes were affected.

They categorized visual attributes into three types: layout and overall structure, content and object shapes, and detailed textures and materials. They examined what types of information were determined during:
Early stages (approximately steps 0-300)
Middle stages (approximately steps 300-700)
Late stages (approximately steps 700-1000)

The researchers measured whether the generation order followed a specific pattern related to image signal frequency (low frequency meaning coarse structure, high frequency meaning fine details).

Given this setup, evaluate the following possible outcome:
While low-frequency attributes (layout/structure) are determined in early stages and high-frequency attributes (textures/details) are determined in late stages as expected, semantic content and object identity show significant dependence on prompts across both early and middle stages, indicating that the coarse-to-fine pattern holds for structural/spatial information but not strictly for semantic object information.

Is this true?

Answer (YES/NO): NO